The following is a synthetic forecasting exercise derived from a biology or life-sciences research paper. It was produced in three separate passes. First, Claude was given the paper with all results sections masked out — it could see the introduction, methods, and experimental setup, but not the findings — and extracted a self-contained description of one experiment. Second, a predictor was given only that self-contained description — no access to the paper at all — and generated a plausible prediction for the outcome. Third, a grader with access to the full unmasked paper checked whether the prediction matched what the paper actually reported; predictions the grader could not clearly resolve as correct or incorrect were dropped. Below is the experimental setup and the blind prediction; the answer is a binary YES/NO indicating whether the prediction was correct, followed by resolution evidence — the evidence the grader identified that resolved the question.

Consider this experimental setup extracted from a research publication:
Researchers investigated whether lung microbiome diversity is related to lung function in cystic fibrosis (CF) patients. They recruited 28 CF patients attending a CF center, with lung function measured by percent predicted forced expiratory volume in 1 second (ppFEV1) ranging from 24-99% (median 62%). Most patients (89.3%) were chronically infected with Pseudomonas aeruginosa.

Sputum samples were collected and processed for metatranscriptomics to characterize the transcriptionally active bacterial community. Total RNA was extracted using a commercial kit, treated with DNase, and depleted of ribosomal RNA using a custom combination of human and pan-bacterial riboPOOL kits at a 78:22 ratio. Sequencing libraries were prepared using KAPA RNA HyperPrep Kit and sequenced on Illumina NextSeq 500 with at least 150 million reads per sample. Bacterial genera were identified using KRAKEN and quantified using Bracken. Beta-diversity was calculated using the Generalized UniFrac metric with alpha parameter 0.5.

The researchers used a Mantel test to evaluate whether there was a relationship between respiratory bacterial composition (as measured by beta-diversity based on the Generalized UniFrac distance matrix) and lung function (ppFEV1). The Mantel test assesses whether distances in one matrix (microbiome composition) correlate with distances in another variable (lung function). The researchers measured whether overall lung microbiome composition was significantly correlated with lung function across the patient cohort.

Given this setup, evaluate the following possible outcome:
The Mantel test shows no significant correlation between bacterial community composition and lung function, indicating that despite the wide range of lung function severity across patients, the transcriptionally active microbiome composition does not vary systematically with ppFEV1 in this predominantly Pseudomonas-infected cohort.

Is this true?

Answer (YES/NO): NO